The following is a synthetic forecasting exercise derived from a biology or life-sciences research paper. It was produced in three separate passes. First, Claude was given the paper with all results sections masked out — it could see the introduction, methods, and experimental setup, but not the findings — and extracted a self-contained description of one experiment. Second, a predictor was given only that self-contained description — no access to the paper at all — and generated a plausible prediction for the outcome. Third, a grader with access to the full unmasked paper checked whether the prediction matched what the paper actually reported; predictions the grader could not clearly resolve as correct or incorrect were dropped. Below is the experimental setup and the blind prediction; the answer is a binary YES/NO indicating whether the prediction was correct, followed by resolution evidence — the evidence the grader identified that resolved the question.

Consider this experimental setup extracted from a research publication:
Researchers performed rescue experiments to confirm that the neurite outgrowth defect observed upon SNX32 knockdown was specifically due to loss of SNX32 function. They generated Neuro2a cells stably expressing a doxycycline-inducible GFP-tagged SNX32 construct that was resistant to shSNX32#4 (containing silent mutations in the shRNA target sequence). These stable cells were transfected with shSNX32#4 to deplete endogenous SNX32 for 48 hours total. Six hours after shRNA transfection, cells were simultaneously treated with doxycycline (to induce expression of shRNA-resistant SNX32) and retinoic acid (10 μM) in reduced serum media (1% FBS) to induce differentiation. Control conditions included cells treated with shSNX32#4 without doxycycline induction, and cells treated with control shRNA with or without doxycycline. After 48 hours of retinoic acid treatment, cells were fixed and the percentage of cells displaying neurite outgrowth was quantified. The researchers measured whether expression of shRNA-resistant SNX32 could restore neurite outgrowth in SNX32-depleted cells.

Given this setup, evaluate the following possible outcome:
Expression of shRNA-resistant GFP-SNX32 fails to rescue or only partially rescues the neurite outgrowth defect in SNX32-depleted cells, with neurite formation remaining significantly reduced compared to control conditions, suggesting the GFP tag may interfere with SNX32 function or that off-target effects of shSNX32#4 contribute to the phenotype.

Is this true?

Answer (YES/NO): NO